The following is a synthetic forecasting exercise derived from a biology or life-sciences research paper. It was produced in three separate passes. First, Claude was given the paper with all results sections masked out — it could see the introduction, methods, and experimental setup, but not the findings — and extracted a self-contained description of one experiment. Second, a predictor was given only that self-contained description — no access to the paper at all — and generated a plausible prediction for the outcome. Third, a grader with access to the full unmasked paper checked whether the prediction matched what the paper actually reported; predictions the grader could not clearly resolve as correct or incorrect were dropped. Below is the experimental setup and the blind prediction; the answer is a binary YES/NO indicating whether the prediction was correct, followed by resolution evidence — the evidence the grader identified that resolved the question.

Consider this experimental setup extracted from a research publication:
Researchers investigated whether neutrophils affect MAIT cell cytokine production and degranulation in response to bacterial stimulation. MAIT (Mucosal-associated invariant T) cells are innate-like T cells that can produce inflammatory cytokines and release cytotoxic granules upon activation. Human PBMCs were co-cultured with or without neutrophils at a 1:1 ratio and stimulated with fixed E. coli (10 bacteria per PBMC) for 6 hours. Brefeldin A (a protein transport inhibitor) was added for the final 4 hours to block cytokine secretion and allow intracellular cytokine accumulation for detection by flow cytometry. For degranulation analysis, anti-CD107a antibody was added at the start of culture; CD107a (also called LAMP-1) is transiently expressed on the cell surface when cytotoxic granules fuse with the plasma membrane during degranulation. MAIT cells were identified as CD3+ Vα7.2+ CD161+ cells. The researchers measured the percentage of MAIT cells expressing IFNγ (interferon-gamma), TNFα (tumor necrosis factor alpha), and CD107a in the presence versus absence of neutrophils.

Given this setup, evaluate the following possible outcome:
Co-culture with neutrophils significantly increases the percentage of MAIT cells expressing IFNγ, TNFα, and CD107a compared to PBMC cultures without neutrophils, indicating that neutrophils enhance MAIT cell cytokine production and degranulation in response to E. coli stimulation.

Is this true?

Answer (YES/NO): NO